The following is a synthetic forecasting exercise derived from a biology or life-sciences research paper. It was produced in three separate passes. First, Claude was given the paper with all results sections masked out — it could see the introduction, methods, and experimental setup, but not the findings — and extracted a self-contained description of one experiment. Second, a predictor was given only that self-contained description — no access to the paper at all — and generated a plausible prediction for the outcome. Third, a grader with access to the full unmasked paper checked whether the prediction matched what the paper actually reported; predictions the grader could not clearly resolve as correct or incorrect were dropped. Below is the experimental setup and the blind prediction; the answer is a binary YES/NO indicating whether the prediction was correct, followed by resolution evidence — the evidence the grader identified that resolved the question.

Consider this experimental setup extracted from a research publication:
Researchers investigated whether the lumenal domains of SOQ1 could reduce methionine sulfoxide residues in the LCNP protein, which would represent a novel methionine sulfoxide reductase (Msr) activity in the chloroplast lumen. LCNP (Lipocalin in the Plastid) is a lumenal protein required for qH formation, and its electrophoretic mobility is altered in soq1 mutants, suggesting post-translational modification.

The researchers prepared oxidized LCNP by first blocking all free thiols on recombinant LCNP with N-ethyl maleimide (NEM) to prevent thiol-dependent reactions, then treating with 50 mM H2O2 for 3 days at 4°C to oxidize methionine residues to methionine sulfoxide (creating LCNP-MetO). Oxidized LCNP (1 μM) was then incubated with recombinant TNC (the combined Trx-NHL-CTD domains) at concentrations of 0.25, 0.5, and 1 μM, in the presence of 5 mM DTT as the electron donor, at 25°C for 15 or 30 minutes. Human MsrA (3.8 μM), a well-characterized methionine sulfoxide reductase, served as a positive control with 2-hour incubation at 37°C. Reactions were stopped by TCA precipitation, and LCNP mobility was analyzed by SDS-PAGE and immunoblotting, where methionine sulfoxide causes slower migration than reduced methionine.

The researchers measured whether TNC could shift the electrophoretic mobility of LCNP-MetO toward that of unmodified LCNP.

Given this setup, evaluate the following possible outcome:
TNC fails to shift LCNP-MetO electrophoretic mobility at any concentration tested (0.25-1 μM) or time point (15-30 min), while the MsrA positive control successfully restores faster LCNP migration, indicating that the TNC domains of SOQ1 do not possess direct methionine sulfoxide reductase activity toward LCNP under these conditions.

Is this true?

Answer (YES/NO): NO